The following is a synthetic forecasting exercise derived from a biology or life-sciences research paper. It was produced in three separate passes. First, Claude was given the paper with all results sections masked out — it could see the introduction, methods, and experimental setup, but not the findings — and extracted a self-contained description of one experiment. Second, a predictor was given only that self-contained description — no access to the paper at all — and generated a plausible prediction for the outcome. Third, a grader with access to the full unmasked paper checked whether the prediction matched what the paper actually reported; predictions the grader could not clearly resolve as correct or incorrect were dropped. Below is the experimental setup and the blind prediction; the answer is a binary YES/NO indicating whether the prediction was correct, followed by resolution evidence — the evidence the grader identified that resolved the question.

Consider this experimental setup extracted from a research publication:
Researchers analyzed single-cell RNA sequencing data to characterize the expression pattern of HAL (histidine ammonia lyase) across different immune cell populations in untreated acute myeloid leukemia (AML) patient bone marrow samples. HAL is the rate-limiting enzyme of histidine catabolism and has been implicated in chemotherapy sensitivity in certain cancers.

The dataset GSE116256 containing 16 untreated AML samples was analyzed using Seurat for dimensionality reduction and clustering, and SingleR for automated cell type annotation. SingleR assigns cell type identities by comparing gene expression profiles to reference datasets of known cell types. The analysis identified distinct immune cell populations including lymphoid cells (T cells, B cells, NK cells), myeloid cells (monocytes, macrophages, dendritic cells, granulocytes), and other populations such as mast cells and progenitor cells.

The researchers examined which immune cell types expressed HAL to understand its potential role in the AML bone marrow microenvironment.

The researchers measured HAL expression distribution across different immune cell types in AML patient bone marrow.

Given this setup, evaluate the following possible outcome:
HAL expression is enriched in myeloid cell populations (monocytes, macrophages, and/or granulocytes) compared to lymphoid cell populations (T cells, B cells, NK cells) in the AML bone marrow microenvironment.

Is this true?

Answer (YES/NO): YES